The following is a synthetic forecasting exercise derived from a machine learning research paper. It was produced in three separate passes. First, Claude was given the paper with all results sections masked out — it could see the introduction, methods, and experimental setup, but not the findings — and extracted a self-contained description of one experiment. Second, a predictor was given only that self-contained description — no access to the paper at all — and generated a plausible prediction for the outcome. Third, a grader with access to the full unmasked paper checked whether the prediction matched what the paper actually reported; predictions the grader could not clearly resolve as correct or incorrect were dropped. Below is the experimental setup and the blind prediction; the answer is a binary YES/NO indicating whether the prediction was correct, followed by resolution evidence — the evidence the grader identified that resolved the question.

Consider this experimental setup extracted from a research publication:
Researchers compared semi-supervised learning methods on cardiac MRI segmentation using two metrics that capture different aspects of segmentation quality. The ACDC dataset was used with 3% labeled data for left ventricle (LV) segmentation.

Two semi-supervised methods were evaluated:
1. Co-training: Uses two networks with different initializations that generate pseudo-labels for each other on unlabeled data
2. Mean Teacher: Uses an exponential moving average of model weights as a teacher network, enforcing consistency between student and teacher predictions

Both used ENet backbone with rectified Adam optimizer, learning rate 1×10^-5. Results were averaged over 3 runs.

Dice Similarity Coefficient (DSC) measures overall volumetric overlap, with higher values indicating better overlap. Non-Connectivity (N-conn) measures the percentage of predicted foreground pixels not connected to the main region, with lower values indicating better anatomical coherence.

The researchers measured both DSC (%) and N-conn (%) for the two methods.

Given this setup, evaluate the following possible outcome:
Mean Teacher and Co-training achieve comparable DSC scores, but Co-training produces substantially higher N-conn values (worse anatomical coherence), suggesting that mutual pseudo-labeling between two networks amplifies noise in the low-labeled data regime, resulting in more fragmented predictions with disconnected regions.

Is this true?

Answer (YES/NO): NO